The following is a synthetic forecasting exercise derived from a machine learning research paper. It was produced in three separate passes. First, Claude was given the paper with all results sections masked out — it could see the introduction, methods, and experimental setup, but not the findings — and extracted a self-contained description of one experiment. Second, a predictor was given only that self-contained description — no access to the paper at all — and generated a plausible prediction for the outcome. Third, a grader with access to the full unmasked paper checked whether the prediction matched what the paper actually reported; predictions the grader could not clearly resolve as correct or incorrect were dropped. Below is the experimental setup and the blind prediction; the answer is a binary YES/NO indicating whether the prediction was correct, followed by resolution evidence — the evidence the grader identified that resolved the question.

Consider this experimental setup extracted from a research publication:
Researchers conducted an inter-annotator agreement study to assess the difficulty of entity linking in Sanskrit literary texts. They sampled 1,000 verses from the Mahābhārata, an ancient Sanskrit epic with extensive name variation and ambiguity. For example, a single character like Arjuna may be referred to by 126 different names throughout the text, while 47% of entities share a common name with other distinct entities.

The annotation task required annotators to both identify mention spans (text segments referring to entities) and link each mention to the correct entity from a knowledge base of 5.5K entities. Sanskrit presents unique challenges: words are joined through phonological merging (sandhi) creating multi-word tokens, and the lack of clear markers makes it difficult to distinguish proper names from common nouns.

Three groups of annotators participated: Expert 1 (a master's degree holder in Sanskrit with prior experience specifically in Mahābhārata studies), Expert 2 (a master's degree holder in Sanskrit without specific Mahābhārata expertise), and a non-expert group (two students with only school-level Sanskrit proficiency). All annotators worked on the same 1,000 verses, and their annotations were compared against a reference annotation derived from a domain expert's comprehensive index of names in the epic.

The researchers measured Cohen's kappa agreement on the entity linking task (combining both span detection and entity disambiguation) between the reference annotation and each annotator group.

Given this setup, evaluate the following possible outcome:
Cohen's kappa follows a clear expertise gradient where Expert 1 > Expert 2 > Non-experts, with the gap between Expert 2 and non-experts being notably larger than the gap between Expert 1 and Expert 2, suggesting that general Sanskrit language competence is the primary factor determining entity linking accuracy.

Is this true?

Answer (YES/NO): NO